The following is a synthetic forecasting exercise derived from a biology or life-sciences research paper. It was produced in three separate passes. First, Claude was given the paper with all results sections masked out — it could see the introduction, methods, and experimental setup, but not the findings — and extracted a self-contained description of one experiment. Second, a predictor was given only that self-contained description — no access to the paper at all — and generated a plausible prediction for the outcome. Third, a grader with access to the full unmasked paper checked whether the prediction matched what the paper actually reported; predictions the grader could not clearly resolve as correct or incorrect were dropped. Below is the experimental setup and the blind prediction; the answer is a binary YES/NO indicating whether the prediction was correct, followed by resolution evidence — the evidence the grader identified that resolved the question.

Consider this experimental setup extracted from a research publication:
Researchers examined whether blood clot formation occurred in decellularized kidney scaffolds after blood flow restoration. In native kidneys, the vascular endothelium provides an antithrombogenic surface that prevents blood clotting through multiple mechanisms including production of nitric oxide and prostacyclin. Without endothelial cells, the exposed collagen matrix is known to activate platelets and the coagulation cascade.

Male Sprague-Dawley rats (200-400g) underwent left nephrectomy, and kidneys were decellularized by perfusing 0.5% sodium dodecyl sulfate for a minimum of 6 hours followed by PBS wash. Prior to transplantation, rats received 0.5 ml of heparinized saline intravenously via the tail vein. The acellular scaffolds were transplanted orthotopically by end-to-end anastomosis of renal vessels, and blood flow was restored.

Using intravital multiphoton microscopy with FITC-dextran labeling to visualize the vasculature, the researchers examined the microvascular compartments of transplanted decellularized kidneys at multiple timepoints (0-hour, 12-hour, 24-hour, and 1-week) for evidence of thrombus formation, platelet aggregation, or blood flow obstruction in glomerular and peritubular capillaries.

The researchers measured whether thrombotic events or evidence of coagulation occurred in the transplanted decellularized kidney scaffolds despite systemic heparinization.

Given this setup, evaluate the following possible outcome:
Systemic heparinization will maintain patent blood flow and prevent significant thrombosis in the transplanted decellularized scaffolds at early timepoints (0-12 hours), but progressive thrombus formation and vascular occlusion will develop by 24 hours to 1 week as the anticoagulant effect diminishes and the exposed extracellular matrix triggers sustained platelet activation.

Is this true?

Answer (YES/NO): NO